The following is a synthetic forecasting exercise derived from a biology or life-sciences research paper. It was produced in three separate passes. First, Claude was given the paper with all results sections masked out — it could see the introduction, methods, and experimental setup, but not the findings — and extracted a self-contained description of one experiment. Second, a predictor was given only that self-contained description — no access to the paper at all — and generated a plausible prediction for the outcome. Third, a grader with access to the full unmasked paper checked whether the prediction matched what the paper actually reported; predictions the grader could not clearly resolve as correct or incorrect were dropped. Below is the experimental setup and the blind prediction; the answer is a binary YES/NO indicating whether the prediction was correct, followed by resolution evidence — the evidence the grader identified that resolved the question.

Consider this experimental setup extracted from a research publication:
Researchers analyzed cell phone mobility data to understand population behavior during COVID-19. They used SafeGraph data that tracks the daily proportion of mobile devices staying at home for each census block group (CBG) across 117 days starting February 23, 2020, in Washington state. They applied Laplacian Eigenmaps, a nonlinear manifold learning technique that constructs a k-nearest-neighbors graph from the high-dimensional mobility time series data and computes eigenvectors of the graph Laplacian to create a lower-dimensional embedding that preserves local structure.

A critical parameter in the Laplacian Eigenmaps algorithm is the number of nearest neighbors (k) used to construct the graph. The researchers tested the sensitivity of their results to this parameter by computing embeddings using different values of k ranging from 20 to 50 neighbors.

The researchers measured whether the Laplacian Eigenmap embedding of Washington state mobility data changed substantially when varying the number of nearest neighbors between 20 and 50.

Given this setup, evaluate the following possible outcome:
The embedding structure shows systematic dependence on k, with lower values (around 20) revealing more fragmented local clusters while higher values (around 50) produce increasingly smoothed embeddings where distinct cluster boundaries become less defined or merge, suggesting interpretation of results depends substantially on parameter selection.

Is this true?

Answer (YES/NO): NO